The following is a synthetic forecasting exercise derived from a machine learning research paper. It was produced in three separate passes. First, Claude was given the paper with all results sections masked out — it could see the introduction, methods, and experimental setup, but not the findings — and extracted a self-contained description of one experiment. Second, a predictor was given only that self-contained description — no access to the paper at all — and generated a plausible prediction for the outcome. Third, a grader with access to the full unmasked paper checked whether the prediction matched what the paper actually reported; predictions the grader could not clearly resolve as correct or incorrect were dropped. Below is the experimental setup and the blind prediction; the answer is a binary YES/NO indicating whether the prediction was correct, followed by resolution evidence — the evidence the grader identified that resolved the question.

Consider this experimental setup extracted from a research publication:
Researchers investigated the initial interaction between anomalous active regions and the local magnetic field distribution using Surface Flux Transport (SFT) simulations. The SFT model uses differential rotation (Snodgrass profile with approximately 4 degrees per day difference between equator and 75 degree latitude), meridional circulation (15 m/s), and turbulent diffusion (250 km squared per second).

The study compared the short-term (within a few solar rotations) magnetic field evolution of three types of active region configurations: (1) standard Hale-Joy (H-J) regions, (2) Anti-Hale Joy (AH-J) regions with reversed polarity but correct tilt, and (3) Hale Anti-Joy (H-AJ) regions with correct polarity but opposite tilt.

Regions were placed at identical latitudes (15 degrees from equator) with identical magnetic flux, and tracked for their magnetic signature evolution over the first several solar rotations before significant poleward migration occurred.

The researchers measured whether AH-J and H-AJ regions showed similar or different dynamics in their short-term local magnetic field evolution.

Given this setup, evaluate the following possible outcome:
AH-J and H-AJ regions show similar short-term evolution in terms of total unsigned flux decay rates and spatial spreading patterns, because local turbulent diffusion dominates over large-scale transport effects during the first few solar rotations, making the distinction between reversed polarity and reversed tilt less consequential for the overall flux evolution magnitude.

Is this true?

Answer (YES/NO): NO